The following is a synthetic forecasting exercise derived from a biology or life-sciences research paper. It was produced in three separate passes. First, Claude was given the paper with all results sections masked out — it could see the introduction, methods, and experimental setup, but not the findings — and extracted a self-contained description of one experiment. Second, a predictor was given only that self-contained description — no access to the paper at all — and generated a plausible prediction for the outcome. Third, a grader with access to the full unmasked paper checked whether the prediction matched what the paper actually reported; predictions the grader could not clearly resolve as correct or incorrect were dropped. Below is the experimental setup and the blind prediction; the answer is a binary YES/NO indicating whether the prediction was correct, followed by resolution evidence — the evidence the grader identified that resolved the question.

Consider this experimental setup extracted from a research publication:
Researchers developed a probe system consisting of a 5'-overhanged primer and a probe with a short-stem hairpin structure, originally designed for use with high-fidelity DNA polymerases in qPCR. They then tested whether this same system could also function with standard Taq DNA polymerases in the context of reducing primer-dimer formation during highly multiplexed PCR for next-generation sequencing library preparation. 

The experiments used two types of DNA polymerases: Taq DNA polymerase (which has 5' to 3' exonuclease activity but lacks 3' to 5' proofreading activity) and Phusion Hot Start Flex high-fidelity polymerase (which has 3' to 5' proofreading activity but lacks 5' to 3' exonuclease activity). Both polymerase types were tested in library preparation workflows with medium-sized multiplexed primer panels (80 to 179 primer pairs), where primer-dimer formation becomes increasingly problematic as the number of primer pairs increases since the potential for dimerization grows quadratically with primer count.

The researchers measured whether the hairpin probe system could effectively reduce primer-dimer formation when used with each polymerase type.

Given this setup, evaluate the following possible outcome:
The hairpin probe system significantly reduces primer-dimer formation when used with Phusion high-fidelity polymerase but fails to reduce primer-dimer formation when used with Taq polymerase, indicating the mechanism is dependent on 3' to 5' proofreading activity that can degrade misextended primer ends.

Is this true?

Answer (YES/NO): NO